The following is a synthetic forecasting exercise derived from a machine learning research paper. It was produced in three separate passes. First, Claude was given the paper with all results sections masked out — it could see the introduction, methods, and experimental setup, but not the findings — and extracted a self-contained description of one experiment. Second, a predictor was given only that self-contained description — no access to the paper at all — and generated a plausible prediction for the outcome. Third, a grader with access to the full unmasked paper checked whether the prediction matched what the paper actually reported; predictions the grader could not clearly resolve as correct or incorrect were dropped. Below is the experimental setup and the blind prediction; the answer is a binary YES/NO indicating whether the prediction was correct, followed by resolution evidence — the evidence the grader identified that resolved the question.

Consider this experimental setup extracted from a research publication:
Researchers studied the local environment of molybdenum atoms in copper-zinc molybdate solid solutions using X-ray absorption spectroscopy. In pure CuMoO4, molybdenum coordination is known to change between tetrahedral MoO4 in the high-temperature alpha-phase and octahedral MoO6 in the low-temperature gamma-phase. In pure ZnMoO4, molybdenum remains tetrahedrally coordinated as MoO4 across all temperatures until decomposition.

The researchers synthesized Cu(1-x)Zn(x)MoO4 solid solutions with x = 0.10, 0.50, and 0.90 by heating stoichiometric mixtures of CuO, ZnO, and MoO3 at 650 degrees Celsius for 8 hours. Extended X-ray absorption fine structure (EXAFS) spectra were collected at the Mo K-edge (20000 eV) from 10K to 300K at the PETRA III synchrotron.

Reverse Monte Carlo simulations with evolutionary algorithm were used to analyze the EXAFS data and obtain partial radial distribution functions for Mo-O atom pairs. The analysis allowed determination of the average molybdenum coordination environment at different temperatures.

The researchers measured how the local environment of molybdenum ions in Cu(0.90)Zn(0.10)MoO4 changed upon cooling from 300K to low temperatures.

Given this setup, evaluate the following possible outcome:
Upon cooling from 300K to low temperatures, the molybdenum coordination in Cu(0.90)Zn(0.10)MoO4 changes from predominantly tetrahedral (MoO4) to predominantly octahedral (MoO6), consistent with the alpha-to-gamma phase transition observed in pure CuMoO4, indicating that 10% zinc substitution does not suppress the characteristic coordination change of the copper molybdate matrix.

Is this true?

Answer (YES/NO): YES